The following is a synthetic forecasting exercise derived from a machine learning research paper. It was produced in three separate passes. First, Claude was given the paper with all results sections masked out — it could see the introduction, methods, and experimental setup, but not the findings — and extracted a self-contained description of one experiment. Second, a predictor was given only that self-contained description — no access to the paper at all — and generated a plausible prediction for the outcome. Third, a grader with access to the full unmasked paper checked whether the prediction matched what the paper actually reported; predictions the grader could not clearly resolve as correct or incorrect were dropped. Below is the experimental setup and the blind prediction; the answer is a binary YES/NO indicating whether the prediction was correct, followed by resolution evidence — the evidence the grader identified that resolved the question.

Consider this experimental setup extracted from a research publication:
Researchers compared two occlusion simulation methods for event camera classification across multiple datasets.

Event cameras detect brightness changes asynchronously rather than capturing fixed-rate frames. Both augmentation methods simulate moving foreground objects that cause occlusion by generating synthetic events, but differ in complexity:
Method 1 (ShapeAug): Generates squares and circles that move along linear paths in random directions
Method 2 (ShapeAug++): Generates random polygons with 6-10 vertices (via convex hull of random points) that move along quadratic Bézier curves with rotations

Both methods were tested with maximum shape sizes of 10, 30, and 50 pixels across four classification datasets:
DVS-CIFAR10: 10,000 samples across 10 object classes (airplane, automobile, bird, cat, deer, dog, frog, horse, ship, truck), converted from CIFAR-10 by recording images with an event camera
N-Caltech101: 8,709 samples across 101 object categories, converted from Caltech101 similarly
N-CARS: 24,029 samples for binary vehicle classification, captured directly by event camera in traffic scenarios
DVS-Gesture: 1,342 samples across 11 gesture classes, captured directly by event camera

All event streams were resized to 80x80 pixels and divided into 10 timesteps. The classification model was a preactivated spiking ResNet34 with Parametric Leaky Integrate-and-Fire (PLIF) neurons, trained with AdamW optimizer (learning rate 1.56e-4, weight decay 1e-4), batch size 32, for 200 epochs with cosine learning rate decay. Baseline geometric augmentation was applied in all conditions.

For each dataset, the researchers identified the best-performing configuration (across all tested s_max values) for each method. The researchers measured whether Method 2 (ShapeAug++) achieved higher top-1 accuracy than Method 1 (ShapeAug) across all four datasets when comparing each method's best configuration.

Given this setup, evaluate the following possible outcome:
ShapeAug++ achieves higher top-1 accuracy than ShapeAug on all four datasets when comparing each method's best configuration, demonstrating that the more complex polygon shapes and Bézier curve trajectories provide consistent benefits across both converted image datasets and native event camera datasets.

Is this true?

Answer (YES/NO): NO